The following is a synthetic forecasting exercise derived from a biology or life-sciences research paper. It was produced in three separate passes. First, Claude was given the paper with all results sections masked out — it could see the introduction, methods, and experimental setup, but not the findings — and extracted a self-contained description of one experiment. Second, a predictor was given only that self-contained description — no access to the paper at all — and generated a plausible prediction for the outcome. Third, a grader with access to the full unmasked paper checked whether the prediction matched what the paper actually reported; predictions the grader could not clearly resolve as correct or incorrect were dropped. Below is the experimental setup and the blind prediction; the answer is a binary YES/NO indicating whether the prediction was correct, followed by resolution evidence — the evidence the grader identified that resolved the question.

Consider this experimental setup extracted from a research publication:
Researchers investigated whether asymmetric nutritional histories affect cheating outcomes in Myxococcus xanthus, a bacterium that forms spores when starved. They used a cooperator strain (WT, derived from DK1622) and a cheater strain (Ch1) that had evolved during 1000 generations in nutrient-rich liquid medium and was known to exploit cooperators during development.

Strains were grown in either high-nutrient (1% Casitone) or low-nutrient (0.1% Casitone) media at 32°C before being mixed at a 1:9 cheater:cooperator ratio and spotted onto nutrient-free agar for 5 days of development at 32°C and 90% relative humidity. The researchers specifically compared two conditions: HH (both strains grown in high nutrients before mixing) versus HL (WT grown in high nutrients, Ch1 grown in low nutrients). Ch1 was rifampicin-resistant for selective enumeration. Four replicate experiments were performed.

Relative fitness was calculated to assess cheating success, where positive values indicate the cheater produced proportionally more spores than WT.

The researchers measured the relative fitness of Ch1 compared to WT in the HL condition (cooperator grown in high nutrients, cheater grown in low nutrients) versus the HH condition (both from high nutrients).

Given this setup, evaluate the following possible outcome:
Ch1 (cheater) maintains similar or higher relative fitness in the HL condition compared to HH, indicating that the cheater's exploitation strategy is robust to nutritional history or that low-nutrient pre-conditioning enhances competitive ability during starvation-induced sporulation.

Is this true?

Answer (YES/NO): YES